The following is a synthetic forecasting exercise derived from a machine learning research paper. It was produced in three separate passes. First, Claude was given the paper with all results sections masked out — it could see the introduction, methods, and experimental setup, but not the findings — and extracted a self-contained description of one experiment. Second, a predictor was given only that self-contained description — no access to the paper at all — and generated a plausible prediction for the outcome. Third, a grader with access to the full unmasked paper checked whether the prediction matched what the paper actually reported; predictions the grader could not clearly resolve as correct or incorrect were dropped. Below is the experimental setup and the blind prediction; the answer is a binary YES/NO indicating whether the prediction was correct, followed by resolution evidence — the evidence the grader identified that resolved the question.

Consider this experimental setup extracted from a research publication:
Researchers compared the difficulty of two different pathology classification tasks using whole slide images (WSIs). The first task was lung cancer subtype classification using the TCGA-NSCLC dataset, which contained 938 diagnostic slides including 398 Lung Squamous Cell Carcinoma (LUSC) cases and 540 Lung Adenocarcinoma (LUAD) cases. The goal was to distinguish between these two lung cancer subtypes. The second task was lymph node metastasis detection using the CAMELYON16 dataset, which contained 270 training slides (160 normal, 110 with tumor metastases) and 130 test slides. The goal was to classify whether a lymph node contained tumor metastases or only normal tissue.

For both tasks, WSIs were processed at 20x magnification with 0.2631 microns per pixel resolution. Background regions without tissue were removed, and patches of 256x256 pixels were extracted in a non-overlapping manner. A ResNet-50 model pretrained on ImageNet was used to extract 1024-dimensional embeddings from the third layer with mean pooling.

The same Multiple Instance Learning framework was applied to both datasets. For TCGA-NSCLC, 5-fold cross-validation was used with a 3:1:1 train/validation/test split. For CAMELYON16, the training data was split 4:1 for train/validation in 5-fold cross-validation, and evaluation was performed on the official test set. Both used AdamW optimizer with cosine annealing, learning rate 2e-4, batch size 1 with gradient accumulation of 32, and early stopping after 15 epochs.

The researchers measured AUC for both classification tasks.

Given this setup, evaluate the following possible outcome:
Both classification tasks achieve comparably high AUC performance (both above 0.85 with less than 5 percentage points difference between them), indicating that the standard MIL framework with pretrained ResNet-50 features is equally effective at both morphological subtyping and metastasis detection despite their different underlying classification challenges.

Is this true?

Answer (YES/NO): NO